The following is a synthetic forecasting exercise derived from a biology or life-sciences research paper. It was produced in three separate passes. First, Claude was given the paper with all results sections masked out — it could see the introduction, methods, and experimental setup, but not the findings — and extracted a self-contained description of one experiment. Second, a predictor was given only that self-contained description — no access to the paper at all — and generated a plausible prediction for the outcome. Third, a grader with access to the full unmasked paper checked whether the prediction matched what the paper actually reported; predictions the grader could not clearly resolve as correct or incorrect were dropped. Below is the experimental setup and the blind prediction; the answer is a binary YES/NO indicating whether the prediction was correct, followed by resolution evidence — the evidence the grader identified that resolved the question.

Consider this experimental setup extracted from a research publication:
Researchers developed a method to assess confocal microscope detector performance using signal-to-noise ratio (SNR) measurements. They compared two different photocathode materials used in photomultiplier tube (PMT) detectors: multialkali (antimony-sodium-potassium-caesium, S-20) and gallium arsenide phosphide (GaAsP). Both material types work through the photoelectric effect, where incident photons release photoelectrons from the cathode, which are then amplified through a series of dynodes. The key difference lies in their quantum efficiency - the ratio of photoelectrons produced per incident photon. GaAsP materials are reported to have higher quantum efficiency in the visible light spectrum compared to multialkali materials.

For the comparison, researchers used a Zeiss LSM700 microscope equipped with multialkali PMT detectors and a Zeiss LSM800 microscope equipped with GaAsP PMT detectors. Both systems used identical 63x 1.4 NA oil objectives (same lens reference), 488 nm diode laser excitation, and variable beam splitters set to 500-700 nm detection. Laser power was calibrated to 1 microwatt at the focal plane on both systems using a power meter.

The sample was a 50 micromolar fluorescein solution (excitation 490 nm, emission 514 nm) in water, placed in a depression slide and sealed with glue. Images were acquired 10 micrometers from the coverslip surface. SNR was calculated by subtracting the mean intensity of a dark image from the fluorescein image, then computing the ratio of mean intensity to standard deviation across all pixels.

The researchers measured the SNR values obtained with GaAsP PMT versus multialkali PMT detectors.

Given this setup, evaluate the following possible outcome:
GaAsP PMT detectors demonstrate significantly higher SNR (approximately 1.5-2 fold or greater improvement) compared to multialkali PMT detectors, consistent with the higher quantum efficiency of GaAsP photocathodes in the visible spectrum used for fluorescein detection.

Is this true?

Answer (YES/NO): YES